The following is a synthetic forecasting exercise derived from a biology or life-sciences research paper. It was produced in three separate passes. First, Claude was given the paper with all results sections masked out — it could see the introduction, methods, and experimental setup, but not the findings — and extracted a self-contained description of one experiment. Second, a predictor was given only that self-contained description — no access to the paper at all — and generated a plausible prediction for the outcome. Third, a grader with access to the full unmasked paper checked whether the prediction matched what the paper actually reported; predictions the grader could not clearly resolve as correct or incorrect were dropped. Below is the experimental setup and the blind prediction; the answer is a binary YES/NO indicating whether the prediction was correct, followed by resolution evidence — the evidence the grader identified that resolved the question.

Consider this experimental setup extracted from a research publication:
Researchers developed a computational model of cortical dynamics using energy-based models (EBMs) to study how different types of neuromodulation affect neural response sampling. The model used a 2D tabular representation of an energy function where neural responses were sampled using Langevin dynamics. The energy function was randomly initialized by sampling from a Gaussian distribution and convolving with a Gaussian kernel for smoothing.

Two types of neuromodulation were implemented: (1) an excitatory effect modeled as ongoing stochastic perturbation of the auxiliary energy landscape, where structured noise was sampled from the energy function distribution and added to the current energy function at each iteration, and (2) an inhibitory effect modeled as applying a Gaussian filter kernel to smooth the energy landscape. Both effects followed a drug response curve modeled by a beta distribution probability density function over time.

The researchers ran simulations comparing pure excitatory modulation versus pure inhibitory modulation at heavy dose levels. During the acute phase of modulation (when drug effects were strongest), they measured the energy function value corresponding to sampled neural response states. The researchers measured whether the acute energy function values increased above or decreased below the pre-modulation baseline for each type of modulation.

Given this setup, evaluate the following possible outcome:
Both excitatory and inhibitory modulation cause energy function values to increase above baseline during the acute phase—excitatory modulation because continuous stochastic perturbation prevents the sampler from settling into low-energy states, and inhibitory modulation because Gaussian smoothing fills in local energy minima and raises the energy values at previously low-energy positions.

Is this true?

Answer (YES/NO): NO